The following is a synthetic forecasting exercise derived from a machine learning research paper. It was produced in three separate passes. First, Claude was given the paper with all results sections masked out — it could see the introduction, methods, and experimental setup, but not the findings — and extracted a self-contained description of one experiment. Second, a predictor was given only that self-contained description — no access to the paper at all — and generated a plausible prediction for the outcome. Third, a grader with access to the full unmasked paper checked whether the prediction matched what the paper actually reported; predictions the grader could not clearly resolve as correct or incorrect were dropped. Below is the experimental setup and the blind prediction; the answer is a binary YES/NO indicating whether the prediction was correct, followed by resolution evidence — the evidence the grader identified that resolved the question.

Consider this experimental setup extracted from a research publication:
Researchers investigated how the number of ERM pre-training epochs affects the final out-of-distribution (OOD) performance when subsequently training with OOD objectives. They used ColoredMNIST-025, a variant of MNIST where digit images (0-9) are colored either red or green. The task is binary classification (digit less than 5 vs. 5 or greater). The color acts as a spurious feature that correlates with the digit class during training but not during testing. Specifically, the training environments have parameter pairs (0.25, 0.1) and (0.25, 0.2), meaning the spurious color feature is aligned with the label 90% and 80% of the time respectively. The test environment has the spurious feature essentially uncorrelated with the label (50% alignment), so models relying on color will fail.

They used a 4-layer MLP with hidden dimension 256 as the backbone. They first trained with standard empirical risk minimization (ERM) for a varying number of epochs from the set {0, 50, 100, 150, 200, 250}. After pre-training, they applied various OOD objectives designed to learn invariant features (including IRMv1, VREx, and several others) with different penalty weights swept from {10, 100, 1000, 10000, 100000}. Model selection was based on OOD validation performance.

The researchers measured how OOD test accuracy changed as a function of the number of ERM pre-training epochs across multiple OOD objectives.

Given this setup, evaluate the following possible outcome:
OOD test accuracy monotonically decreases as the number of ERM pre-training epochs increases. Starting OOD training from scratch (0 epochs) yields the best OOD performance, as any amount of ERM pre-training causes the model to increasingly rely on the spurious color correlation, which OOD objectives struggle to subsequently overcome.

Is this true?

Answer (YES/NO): NO